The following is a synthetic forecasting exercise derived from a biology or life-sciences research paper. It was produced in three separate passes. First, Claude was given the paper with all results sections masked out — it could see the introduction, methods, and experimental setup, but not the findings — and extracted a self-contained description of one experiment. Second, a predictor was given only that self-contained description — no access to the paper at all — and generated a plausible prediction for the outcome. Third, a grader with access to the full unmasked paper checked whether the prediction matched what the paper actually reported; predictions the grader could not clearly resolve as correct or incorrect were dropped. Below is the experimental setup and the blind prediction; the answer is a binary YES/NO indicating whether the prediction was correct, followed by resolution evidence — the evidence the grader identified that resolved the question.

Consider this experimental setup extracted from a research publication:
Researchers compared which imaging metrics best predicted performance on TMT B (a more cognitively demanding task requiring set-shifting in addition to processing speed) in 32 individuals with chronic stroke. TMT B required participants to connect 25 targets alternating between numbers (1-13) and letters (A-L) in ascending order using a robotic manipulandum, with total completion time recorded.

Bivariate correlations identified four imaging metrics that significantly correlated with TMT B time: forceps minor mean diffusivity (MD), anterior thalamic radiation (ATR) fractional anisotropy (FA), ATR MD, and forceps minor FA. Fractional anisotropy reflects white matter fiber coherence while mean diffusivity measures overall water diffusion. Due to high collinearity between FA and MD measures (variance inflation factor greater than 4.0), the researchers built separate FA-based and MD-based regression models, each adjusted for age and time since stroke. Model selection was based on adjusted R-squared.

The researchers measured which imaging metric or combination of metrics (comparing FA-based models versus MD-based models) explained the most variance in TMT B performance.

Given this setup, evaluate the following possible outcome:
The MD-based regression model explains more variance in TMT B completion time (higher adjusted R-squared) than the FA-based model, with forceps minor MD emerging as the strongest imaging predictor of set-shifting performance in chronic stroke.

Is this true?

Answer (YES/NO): NO